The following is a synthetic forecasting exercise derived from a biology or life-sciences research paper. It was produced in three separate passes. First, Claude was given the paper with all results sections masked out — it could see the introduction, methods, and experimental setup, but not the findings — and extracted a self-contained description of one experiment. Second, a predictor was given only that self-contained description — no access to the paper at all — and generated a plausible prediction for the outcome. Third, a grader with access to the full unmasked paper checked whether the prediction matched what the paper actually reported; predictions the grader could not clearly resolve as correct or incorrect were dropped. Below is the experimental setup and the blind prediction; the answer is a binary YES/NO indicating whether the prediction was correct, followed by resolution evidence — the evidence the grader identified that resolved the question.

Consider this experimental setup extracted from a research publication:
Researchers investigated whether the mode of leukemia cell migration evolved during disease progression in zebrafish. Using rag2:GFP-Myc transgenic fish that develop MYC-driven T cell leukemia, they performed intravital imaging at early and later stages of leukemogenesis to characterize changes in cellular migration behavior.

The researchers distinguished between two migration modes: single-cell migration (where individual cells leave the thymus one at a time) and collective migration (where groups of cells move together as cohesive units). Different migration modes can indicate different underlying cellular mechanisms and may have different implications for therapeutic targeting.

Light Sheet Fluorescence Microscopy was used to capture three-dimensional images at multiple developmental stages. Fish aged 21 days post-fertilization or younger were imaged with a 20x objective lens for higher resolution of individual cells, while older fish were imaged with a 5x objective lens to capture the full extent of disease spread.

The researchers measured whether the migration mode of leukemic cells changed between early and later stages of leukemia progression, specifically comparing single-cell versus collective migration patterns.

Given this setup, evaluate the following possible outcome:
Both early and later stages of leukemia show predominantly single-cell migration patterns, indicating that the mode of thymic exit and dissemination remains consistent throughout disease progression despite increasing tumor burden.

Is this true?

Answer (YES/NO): NO